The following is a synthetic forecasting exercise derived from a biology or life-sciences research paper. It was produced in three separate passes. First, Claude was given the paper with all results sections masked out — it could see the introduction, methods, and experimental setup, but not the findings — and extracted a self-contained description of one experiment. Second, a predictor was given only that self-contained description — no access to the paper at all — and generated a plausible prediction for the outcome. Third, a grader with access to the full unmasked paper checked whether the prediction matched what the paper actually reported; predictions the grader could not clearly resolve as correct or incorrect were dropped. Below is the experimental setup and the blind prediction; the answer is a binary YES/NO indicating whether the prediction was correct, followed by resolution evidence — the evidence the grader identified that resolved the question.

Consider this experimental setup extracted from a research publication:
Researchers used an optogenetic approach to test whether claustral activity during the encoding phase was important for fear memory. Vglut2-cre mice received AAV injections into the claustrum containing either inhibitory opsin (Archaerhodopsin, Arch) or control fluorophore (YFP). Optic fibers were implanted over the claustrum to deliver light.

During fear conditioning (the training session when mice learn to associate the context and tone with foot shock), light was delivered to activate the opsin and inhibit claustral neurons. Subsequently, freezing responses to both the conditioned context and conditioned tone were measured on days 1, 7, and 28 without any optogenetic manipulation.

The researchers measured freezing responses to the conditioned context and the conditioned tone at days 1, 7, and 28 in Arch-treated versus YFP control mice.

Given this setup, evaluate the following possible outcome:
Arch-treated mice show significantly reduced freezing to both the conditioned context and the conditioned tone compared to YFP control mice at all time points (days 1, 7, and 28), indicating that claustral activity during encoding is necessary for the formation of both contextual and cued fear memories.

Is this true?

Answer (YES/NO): NO